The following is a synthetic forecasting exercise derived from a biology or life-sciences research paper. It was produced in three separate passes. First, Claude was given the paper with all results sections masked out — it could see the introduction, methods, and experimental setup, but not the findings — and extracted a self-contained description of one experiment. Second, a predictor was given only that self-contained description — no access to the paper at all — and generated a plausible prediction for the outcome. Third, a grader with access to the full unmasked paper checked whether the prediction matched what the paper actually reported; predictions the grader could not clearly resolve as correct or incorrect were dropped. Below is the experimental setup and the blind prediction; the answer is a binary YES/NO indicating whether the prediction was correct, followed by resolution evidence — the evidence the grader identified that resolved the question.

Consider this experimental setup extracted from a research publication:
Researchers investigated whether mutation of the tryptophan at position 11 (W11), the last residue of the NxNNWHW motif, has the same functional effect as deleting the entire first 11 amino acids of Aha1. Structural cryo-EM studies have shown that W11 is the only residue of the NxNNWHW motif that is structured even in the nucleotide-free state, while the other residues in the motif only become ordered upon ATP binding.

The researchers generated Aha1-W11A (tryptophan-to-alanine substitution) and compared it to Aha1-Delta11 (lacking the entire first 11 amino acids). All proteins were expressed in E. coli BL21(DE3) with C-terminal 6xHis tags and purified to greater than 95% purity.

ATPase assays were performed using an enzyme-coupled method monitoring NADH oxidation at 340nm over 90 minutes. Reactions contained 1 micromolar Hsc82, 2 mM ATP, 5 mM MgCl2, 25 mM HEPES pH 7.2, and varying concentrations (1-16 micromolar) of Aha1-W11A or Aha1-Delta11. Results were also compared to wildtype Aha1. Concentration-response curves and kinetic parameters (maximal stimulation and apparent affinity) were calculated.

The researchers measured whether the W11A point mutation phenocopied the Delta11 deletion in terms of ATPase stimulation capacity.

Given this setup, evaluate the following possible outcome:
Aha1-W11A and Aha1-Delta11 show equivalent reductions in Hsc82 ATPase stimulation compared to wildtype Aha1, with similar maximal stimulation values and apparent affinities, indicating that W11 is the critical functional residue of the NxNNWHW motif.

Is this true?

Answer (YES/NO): NO